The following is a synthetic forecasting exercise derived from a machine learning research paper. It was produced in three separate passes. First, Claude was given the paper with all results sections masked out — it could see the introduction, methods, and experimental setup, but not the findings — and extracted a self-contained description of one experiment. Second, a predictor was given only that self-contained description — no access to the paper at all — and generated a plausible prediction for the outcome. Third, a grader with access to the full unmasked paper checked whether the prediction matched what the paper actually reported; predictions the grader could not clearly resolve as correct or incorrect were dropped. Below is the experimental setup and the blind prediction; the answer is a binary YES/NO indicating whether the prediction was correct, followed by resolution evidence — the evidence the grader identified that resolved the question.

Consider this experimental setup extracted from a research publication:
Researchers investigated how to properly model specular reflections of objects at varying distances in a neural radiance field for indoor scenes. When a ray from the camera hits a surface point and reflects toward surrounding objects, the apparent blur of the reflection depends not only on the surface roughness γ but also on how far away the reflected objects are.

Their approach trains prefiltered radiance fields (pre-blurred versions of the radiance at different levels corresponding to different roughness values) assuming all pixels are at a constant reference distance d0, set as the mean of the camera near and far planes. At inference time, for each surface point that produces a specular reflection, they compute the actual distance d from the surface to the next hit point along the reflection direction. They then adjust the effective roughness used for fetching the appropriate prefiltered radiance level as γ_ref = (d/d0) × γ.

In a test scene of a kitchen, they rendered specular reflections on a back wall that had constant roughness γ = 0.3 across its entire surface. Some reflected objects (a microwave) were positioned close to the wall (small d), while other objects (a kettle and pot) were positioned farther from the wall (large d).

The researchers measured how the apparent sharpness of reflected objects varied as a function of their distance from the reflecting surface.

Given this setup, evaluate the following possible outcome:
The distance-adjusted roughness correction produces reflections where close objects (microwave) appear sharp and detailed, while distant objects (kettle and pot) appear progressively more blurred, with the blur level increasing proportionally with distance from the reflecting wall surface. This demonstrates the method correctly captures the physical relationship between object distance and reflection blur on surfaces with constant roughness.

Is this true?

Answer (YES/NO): YES